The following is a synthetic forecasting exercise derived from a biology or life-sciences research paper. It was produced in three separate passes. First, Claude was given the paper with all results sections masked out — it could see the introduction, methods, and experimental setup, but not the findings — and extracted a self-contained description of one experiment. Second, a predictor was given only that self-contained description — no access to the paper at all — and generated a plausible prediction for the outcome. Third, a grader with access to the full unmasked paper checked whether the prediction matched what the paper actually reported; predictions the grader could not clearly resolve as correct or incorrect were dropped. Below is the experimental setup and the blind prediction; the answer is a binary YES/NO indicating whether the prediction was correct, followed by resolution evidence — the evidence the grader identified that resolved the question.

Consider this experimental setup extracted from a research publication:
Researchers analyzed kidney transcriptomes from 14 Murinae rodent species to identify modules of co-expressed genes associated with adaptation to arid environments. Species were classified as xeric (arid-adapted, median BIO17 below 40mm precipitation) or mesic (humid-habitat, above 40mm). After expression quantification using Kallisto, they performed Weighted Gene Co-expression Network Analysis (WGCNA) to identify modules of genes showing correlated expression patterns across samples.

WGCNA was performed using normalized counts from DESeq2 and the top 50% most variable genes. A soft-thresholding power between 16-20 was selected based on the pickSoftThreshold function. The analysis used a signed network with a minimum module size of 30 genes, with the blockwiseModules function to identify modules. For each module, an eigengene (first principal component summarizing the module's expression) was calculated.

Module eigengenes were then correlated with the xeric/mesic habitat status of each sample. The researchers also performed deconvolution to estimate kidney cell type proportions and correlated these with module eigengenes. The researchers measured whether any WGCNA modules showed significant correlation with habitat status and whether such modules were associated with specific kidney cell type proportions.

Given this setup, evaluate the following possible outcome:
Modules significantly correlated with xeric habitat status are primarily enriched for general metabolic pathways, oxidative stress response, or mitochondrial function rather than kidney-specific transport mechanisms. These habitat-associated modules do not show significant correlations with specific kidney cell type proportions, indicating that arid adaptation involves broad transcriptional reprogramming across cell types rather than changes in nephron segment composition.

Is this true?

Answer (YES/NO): NO